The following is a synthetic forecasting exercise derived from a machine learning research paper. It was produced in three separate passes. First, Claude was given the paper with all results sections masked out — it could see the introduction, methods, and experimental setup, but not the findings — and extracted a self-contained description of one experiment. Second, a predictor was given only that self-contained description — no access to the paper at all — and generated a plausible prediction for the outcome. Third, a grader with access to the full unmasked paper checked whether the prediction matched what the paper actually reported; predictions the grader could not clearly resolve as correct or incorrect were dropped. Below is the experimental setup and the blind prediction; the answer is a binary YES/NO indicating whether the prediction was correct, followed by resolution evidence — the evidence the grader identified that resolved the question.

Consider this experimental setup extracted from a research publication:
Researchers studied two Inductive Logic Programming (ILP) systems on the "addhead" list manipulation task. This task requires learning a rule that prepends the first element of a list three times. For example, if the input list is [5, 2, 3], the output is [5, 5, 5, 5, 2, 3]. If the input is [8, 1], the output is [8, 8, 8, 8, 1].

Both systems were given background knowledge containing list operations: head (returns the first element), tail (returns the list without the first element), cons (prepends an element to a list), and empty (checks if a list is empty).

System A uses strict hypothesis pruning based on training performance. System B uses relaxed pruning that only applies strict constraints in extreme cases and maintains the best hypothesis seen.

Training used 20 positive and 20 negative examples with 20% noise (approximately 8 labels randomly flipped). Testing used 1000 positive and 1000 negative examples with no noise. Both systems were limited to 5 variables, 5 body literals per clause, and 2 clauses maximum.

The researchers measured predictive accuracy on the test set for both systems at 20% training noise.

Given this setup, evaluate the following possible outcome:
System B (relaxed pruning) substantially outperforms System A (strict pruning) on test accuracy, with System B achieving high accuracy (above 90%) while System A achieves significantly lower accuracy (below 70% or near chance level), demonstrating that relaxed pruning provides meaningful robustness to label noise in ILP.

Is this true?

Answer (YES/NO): NO